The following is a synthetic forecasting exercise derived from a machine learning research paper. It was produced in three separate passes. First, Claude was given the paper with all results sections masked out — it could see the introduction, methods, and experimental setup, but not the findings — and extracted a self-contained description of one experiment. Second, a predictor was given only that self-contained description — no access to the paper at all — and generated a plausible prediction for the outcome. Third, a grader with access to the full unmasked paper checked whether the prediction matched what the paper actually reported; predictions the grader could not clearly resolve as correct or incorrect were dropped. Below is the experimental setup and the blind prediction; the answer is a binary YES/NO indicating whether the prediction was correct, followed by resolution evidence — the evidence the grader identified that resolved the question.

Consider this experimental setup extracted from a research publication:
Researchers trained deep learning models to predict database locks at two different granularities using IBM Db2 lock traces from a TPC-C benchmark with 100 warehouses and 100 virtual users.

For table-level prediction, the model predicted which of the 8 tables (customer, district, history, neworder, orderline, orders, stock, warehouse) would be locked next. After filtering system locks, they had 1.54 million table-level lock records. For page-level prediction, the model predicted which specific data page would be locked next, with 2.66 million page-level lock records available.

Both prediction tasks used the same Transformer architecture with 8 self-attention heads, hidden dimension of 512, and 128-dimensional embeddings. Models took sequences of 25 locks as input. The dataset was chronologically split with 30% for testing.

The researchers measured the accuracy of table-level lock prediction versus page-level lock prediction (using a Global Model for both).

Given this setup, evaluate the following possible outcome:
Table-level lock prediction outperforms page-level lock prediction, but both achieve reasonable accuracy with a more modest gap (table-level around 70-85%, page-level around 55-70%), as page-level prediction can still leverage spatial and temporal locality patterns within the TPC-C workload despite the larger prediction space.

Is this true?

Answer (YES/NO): NO